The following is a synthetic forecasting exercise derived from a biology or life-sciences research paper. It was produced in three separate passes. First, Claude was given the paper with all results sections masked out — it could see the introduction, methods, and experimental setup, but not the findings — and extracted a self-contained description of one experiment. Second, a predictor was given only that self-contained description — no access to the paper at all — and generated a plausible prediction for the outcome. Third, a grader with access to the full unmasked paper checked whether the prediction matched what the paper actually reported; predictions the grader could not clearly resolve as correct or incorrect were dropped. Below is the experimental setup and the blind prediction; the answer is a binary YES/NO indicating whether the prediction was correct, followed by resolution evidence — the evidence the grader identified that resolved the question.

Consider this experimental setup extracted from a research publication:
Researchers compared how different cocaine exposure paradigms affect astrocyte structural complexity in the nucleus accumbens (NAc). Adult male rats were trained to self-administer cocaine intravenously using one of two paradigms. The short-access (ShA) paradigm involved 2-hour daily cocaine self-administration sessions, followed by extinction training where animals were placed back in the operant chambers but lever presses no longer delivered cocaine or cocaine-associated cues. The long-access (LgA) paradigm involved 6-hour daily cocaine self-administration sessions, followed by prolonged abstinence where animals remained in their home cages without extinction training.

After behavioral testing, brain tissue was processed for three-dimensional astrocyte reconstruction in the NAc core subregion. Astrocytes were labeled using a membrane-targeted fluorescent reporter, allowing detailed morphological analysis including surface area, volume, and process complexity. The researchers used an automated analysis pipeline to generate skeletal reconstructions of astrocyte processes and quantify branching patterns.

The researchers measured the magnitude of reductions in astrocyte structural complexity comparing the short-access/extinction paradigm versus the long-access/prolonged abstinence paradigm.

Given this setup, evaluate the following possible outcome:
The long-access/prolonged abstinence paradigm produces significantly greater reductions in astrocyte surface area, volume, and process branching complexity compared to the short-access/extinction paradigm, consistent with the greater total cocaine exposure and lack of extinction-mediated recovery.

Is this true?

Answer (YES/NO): YES